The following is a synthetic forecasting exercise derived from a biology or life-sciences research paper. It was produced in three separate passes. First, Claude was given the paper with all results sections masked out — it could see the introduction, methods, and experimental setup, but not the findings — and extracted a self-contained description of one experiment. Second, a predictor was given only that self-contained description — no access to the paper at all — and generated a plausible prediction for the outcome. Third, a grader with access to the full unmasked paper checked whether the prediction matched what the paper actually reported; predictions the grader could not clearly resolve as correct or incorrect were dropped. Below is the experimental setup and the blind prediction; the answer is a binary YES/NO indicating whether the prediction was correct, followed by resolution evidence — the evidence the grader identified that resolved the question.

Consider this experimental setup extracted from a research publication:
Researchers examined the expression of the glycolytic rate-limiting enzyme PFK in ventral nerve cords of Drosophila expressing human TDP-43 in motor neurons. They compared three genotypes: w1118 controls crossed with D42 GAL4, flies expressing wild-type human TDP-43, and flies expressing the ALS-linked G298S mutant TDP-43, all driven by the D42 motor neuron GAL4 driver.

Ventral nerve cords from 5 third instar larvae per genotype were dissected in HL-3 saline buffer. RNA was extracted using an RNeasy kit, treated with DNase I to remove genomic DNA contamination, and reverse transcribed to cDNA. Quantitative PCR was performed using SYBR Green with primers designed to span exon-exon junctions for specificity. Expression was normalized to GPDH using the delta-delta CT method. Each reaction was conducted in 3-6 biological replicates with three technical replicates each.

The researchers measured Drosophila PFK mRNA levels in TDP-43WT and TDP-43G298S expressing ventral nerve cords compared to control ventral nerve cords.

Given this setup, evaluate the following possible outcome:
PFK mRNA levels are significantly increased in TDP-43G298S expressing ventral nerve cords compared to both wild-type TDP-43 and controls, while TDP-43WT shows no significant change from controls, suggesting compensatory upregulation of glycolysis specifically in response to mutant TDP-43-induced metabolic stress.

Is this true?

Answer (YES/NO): NO